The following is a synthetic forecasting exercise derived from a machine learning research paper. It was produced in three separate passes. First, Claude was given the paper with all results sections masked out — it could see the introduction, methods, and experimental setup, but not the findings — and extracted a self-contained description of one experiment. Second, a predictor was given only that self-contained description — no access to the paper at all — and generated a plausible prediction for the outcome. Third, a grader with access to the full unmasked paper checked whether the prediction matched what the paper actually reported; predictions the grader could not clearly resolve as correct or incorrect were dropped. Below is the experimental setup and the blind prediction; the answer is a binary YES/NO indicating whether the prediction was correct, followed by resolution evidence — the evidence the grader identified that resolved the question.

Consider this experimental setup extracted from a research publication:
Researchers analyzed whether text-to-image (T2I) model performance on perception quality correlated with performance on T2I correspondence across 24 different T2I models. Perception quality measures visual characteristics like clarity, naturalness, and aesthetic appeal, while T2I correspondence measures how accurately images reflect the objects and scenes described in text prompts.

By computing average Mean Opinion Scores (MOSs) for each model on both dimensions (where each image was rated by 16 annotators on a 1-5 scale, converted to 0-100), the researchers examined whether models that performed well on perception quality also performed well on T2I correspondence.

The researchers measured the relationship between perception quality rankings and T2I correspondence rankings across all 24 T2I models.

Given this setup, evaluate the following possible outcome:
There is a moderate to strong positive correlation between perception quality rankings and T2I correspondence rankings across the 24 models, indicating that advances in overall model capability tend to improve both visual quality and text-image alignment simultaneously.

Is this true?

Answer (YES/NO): NO